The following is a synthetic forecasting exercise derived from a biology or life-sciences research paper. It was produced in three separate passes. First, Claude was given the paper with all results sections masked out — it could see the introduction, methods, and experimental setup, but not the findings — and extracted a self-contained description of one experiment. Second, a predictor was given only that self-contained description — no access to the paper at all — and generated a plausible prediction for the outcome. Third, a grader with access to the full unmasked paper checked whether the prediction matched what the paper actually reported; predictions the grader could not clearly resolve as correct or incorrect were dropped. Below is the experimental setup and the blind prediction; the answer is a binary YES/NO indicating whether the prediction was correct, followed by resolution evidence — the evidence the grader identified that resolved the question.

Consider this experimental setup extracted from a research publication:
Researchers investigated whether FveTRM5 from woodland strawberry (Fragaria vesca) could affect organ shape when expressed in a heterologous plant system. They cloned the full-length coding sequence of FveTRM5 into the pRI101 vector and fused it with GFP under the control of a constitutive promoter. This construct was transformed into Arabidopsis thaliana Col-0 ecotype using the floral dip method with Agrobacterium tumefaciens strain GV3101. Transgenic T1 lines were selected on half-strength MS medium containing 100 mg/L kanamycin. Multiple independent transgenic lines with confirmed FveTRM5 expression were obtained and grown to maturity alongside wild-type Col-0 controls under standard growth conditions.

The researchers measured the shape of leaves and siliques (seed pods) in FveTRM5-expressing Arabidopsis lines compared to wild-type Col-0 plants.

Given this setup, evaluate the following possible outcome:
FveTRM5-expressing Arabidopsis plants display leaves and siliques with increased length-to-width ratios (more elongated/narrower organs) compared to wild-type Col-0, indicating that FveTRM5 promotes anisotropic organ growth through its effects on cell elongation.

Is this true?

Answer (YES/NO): YES